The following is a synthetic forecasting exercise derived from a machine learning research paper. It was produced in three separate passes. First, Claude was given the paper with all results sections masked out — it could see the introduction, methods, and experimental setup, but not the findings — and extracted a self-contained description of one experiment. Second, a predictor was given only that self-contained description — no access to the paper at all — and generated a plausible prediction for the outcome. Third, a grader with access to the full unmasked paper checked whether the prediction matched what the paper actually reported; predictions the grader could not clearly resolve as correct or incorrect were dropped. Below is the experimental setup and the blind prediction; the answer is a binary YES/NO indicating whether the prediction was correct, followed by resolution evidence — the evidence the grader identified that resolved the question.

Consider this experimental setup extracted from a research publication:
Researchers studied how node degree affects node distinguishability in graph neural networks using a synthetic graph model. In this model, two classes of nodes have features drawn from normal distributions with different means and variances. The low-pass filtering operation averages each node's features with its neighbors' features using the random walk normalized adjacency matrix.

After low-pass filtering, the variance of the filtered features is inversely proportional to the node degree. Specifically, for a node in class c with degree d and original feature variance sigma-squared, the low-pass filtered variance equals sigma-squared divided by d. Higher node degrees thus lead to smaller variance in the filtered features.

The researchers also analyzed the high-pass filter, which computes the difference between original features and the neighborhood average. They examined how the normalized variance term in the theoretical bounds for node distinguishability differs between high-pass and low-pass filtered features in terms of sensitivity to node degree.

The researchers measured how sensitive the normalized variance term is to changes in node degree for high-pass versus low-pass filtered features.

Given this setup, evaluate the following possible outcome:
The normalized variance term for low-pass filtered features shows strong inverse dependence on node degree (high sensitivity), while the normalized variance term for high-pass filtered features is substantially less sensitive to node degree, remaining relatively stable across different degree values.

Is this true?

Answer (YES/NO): YES